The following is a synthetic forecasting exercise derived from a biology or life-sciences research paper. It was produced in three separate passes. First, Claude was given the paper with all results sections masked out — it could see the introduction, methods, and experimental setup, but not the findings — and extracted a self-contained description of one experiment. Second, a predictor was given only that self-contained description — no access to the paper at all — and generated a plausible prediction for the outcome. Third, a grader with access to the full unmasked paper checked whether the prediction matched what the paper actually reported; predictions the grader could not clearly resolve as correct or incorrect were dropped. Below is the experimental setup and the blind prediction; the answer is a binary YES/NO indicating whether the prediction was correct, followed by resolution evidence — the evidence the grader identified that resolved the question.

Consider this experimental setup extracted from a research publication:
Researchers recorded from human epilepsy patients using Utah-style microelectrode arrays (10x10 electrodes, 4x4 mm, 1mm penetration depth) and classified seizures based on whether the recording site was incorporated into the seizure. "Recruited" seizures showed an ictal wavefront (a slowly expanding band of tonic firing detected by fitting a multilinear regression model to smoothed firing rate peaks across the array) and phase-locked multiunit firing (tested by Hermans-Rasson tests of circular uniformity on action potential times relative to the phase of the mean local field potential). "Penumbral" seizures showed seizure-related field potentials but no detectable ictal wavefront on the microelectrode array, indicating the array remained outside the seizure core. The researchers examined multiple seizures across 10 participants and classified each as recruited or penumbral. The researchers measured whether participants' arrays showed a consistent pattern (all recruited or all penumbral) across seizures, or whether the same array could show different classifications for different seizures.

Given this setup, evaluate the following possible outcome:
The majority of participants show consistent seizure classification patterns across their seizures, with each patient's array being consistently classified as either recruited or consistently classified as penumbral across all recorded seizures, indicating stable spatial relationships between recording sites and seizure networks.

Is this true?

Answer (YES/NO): YES